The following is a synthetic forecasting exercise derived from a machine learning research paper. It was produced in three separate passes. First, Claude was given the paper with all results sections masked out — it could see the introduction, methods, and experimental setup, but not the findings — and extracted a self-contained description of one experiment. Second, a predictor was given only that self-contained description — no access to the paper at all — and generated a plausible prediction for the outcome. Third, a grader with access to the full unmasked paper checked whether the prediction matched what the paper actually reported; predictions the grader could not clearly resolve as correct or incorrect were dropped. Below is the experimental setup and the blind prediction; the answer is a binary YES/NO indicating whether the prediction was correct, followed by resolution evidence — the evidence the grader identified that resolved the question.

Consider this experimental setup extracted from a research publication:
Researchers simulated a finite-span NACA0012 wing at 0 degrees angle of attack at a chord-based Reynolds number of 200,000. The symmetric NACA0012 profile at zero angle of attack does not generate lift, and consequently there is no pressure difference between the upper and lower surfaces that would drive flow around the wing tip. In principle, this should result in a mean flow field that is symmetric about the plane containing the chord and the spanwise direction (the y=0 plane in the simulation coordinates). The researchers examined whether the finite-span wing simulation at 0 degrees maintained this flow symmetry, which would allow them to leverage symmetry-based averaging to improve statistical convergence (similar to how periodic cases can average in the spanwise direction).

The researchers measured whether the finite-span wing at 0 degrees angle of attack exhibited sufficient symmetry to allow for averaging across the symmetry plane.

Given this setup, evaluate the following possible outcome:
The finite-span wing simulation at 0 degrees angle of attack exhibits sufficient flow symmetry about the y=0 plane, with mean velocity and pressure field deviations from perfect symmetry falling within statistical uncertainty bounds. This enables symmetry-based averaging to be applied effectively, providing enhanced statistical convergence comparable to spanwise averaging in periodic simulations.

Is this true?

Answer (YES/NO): YES